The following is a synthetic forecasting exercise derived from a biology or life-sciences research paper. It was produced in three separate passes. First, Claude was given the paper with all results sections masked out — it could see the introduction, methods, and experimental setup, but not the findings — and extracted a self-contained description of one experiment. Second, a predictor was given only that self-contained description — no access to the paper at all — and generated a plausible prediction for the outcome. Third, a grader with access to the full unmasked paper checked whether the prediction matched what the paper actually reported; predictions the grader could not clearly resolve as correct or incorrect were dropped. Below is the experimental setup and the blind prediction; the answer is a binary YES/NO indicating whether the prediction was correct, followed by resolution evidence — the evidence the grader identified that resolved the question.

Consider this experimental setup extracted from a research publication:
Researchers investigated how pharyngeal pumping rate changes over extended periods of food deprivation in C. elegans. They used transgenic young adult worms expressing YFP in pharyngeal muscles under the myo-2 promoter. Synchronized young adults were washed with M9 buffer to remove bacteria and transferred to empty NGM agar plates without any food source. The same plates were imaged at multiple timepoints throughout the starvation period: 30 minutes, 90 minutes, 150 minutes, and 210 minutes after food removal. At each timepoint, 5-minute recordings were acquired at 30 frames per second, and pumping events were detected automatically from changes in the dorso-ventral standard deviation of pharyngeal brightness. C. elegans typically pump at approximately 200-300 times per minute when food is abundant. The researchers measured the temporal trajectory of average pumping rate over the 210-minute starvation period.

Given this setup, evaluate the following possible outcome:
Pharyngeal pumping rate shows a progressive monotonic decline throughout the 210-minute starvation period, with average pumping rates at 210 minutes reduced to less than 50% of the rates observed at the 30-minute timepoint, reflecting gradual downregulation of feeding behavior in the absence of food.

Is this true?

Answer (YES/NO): NO